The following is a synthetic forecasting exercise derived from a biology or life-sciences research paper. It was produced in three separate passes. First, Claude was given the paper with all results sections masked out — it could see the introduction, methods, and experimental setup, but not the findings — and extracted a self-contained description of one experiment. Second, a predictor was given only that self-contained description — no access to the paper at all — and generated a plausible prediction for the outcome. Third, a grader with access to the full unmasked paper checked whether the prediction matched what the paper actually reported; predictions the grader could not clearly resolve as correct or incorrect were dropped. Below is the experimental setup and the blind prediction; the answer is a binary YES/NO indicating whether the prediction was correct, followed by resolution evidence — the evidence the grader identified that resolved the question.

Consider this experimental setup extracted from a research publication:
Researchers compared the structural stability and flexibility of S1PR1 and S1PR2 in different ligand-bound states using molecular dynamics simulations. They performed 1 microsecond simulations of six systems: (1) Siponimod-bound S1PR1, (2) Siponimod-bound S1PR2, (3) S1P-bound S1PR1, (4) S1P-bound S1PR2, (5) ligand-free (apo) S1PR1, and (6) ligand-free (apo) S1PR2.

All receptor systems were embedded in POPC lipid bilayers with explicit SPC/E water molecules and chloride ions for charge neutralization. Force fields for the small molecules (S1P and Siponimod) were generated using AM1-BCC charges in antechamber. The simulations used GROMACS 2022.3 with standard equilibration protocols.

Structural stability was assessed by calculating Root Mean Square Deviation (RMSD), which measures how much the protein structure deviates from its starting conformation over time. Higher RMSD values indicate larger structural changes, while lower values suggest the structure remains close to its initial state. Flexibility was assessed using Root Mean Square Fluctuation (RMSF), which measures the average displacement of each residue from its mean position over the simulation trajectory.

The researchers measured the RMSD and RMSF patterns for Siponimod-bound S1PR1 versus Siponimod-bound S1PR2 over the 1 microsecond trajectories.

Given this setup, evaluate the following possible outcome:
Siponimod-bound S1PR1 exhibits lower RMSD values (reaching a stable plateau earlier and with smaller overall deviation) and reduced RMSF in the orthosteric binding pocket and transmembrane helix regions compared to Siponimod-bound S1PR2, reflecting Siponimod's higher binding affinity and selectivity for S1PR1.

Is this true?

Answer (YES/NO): NO